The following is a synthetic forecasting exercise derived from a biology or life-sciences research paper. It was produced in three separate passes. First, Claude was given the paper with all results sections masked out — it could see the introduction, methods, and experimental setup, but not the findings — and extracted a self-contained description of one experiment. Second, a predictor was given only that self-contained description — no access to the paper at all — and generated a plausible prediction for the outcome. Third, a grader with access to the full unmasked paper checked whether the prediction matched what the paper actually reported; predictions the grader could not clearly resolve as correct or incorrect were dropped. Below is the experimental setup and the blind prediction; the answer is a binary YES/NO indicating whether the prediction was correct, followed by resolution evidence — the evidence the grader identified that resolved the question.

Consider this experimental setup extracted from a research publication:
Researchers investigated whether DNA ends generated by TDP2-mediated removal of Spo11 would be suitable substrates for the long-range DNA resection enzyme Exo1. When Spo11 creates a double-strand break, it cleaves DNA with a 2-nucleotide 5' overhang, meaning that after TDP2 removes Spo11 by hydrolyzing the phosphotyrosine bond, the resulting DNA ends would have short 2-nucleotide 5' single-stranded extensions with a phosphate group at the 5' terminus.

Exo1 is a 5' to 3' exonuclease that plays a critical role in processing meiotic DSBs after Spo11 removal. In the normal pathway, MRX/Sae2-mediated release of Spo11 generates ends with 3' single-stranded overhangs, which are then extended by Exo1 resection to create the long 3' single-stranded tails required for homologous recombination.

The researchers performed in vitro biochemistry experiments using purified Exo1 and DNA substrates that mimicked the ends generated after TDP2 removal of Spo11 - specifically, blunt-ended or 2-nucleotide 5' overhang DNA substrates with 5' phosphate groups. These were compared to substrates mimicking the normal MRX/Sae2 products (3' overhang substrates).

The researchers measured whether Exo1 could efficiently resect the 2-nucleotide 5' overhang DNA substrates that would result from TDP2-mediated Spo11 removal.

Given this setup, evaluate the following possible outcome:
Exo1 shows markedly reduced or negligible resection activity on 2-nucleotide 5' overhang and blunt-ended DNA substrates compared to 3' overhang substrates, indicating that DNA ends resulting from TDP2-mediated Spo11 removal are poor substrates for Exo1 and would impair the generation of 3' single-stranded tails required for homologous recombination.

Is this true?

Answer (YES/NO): YES